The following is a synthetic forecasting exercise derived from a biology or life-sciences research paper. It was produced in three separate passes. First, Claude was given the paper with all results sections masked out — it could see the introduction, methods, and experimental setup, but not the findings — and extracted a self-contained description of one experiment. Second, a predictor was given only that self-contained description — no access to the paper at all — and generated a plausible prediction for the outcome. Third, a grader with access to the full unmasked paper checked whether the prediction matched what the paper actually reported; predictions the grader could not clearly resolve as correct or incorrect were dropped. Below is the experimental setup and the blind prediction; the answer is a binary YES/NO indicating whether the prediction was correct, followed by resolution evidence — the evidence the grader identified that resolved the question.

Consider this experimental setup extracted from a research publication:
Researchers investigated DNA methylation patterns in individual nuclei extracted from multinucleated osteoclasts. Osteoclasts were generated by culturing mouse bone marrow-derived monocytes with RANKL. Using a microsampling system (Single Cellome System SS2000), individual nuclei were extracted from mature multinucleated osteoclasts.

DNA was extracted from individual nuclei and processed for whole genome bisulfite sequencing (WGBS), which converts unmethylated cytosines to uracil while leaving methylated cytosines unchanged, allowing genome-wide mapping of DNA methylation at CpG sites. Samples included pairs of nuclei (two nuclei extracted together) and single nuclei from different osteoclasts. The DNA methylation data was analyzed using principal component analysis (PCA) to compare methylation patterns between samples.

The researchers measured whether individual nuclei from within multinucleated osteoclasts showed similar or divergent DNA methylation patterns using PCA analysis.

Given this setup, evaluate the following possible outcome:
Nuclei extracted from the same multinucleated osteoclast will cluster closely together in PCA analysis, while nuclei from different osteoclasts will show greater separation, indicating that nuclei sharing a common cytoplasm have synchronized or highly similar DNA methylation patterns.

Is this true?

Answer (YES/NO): NO